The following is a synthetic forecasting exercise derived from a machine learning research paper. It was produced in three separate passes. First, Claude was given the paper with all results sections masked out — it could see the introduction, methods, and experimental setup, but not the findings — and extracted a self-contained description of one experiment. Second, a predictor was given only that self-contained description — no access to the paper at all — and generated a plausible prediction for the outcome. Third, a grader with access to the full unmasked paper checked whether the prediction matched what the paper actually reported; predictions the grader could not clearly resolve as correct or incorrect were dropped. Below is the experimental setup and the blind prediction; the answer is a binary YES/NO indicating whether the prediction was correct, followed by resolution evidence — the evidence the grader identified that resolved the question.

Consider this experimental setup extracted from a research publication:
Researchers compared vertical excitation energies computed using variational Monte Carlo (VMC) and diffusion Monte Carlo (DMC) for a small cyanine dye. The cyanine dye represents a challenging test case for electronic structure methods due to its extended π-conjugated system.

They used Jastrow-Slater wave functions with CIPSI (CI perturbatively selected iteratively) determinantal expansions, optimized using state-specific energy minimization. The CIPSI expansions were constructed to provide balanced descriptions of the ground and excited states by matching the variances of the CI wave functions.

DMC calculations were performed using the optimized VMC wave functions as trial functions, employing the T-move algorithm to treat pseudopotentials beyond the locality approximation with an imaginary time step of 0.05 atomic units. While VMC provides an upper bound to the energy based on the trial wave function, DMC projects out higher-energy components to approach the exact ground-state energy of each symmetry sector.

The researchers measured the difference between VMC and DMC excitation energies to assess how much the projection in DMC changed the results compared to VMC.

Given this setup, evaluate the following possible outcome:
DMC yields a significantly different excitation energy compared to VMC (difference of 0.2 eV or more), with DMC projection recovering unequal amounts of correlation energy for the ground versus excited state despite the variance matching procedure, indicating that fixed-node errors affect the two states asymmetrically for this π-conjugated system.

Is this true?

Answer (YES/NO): NO